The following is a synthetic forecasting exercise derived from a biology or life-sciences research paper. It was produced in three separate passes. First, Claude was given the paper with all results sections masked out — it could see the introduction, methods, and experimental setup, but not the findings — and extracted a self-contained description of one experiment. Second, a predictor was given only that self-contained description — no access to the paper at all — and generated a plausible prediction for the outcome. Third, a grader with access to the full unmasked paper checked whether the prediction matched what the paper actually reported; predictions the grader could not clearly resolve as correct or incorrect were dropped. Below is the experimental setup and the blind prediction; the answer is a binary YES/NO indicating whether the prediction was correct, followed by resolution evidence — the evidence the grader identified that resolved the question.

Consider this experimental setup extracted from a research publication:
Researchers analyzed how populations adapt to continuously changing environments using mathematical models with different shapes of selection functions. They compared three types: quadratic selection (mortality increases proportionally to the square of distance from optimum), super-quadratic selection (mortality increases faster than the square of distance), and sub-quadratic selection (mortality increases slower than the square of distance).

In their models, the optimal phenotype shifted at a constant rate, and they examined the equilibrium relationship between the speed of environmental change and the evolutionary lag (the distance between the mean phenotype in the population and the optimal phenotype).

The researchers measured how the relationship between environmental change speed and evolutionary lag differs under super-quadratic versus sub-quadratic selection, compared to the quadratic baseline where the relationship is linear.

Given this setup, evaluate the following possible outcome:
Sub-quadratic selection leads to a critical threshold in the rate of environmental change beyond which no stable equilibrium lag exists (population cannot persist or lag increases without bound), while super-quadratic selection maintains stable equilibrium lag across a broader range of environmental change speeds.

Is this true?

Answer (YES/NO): YES